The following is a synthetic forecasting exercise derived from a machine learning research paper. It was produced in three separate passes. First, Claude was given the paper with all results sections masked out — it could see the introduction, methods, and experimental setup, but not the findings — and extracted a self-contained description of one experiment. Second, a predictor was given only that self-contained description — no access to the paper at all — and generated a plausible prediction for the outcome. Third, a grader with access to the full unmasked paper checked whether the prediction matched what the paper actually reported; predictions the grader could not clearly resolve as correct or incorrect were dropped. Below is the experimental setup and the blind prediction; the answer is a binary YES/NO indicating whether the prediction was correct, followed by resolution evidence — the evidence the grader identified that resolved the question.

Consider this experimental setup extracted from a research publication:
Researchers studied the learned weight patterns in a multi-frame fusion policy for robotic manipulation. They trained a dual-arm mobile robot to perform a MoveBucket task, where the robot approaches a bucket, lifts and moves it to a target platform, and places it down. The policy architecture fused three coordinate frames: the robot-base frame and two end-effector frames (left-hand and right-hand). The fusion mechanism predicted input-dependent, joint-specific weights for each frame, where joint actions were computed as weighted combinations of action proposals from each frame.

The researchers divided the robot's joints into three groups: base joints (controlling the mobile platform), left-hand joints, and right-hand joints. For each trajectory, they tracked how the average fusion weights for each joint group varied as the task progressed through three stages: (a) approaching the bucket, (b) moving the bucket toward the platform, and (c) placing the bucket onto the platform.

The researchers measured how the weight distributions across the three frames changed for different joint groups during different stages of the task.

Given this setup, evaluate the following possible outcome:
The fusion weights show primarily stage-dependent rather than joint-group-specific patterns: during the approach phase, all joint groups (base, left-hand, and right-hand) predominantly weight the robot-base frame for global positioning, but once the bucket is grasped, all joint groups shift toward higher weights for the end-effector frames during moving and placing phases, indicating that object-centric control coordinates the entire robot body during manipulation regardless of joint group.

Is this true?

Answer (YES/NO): NO